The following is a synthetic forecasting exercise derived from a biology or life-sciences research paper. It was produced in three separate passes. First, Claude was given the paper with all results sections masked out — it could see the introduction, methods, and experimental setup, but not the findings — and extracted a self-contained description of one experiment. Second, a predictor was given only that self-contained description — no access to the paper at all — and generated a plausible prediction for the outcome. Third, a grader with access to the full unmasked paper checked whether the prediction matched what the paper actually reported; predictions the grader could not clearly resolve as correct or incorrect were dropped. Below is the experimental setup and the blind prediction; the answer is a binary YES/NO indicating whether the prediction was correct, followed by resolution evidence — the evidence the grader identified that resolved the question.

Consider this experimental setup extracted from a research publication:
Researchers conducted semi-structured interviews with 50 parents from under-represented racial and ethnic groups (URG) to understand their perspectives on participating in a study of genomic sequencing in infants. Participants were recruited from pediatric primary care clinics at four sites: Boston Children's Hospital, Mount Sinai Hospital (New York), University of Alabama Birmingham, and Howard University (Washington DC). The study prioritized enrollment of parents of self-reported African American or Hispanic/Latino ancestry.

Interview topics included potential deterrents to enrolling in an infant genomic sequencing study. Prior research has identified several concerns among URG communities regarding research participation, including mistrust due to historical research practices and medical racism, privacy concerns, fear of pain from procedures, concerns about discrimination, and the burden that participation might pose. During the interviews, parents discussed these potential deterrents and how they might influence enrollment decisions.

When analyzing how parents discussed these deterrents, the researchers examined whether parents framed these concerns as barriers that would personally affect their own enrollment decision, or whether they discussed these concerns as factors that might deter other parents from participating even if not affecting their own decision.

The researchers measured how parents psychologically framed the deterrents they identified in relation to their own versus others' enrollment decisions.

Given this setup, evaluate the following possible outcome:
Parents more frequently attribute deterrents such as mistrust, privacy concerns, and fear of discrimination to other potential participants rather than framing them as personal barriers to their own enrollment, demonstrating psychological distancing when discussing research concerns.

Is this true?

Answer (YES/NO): YES